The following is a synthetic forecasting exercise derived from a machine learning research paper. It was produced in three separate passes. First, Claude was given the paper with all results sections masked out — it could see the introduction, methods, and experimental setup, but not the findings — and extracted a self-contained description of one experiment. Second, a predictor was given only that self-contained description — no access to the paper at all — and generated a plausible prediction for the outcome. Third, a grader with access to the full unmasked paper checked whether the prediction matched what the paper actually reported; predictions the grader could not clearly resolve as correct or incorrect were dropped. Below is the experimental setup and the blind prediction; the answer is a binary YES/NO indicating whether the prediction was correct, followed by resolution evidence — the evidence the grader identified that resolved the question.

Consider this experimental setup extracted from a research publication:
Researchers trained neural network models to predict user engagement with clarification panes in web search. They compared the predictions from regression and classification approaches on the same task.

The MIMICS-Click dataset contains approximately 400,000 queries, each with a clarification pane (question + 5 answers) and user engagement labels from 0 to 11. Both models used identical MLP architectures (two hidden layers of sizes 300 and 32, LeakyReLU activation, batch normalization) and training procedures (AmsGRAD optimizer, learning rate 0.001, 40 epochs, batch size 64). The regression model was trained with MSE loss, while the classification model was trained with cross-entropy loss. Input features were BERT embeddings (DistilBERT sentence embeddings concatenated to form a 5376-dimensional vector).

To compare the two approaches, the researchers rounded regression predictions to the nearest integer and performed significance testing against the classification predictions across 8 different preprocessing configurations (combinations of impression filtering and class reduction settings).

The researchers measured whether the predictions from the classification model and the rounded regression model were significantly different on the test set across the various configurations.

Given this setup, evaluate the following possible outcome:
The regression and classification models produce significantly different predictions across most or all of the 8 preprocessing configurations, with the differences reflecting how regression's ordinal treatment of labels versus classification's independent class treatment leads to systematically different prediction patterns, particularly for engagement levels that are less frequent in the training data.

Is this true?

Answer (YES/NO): NO